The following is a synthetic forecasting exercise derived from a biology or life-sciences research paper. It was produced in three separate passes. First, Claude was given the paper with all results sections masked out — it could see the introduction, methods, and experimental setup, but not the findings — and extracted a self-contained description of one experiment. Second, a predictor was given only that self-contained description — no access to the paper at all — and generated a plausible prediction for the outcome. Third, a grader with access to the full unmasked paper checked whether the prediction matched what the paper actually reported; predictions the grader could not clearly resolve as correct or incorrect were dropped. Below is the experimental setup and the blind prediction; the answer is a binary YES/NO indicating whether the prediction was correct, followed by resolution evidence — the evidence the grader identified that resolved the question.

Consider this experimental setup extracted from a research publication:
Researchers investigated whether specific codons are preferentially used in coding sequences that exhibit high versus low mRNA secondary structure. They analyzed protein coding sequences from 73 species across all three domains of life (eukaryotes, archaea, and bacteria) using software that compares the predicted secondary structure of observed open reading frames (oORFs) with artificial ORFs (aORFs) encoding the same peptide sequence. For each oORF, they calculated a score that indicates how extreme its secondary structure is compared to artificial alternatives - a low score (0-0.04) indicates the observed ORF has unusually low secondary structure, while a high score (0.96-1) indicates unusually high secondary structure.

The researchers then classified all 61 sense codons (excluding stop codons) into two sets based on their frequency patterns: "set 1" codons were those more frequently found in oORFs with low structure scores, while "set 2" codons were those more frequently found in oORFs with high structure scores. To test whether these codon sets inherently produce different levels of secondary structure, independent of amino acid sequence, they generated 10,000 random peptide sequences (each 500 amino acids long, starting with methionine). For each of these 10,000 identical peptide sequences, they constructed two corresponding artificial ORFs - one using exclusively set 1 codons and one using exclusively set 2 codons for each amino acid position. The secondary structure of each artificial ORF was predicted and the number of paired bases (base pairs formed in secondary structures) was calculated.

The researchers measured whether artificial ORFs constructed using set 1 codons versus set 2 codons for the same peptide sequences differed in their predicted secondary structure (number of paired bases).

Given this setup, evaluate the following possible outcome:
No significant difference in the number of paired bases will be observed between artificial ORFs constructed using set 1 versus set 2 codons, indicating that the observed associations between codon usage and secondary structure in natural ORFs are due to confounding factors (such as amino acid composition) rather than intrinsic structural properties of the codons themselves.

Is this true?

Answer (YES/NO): NO